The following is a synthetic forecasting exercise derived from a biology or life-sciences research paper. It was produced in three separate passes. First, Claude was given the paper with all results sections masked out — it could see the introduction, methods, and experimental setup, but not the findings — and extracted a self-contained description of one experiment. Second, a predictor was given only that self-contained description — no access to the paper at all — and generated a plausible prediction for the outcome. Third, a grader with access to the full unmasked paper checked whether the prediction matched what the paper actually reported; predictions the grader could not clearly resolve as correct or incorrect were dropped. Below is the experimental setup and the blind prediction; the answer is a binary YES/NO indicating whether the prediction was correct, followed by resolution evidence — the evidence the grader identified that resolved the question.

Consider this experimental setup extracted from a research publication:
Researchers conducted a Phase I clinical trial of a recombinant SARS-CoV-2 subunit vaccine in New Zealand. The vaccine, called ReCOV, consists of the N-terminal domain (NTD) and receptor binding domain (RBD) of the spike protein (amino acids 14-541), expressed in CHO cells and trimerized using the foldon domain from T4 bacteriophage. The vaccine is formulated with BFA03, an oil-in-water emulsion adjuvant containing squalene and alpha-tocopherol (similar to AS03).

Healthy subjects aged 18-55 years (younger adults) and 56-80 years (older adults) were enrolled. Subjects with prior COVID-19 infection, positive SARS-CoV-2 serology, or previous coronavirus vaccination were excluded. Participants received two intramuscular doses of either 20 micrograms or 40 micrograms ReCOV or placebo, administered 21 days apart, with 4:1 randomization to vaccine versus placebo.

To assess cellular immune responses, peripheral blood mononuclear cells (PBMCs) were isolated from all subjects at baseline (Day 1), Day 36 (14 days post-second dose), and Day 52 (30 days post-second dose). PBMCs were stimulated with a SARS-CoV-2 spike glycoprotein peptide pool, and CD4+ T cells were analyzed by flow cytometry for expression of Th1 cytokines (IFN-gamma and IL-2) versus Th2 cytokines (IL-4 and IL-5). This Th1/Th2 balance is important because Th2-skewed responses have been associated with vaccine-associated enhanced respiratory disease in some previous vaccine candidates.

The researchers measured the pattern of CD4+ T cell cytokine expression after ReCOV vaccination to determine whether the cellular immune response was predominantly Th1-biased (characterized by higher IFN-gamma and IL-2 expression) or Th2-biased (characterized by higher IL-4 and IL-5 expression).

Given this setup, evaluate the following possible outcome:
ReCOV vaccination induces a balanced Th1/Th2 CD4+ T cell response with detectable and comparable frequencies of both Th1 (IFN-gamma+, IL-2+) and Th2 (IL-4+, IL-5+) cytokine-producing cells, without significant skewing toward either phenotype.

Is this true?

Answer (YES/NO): NO